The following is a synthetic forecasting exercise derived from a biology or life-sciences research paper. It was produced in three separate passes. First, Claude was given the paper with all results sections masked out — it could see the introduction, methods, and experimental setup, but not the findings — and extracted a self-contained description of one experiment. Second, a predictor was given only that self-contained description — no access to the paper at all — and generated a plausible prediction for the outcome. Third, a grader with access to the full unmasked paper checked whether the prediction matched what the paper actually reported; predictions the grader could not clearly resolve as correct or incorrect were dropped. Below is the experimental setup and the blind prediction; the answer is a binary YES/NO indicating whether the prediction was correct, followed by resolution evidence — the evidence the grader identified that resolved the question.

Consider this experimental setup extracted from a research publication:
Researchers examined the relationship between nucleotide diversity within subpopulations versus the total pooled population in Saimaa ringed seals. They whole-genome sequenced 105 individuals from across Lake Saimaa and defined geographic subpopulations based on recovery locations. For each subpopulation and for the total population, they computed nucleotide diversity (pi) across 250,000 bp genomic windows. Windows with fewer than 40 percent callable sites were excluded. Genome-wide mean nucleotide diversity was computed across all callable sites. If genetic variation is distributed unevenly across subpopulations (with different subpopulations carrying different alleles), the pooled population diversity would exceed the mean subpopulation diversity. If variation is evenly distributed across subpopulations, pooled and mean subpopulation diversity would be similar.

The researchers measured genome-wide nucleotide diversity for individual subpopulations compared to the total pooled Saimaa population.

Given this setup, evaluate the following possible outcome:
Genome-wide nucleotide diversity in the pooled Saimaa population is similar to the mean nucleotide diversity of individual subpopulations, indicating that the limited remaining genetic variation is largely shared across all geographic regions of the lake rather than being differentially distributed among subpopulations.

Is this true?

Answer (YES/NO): NO